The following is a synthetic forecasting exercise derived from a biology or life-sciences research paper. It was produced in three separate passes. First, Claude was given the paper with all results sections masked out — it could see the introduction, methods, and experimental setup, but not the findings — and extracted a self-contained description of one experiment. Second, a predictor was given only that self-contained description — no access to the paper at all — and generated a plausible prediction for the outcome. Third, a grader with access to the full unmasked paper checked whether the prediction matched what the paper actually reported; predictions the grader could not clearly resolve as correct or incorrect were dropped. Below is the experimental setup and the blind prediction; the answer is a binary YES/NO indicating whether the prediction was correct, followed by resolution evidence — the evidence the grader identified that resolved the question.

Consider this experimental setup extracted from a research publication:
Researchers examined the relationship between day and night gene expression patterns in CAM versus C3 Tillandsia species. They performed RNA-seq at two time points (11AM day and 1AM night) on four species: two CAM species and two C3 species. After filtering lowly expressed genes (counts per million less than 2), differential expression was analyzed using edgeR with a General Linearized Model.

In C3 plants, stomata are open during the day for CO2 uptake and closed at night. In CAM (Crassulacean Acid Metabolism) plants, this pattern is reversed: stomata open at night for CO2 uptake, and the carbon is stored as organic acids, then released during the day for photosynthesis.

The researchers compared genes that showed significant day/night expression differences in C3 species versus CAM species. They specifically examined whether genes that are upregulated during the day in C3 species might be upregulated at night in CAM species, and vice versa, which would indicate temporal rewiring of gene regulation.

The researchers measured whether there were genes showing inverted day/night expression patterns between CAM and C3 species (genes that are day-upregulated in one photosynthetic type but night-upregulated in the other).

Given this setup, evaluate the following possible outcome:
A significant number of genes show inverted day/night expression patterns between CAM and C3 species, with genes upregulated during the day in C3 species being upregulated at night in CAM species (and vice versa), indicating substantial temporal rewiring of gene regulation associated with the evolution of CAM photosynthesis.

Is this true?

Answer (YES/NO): NO